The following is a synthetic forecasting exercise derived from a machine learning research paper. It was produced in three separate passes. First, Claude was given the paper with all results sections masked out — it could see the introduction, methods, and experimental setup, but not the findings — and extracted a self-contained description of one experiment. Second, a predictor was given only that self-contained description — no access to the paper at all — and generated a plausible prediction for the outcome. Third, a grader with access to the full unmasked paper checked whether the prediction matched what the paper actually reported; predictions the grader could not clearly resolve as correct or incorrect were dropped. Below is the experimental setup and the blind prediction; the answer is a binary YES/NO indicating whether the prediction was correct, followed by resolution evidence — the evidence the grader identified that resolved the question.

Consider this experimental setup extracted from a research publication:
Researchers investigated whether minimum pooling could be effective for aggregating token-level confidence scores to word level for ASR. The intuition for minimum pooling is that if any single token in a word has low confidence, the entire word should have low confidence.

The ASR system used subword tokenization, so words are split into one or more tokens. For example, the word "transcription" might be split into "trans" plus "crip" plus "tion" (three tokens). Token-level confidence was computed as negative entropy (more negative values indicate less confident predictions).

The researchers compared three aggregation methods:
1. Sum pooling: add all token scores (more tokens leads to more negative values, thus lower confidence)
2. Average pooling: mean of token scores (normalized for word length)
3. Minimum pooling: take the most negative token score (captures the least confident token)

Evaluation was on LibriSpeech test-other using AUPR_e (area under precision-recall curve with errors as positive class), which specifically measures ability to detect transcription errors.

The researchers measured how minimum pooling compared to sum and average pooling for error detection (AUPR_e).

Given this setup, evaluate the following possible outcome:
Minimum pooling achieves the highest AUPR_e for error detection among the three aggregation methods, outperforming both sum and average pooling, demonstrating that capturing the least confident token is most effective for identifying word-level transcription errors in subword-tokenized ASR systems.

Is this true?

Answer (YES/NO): YES